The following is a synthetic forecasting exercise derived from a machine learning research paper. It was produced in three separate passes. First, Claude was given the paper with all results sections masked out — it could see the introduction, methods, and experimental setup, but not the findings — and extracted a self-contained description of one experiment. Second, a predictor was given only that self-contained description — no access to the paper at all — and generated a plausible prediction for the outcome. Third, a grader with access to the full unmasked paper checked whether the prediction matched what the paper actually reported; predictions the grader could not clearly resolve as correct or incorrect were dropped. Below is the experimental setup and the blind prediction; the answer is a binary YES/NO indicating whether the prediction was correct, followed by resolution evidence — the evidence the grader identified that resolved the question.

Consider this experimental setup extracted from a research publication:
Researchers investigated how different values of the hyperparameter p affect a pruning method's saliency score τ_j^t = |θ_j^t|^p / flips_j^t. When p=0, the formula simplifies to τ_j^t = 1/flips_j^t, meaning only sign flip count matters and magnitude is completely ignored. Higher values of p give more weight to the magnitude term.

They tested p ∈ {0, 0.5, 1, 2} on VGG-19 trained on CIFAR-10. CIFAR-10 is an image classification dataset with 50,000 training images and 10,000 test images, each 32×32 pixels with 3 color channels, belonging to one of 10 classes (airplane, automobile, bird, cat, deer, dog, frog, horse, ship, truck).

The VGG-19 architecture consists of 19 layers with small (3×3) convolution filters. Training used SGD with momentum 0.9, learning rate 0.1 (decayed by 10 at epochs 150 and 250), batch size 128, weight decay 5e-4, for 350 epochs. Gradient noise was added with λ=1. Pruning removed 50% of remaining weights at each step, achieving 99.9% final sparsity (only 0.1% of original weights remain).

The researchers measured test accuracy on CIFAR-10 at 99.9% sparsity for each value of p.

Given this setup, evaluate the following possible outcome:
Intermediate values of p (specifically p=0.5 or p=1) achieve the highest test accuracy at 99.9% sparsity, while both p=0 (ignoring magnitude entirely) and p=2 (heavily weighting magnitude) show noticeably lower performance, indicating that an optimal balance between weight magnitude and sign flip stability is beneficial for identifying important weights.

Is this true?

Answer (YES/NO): NO